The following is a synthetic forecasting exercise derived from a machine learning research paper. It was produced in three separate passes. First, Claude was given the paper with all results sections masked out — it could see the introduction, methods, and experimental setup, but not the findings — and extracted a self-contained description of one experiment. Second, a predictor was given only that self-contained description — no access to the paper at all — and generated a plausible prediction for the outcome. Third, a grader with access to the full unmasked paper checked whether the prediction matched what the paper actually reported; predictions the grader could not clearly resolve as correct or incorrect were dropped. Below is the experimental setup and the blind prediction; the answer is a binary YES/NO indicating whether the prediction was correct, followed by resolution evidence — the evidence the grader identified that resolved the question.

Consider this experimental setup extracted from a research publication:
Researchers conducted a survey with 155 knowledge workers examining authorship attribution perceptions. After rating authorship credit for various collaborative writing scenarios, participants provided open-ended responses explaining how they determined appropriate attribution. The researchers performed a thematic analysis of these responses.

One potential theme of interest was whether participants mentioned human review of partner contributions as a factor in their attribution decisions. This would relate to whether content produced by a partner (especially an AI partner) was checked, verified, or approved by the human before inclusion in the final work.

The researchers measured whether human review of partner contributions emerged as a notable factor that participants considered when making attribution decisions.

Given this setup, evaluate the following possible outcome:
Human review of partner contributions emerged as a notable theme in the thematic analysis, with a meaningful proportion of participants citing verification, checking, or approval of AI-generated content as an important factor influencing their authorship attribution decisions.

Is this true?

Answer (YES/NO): YES